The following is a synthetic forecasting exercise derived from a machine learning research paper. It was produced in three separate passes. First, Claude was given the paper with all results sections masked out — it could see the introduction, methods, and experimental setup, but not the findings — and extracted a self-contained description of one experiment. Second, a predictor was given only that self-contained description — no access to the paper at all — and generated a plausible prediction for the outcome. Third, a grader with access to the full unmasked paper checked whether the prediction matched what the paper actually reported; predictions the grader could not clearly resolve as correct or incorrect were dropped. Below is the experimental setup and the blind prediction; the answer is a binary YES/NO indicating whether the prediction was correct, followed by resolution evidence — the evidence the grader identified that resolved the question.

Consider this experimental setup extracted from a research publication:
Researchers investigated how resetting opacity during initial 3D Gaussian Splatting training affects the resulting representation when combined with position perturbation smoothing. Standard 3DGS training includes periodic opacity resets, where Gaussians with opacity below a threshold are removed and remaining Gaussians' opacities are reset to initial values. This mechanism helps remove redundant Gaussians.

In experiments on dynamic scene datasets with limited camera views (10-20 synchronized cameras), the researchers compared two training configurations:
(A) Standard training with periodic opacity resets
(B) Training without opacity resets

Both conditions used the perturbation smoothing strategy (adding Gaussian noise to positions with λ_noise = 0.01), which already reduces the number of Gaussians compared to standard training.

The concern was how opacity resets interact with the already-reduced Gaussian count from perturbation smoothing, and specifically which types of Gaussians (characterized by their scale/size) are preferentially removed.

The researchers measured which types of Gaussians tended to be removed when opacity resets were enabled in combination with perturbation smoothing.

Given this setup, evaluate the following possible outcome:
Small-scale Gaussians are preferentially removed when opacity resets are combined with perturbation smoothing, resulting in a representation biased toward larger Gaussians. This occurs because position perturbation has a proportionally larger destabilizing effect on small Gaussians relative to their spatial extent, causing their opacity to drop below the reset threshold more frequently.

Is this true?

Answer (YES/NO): NO